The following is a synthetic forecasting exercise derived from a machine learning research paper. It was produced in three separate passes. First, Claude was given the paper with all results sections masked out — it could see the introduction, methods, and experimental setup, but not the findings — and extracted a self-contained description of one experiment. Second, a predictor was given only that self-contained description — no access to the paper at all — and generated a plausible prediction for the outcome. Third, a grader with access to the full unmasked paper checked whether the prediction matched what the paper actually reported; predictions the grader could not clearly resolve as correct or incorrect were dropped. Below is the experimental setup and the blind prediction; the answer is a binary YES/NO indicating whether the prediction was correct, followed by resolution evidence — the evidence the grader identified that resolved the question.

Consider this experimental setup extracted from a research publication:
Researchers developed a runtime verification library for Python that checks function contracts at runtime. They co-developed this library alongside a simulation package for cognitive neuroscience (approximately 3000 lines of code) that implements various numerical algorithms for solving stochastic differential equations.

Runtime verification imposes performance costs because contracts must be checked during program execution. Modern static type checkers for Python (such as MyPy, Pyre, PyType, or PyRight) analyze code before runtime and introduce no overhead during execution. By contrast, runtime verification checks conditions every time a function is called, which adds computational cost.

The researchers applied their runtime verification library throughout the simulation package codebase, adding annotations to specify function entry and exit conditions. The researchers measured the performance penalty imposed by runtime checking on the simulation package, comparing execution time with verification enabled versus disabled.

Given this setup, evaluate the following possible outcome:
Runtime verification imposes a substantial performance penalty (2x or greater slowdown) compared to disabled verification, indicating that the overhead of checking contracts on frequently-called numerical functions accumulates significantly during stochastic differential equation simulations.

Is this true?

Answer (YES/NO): NO